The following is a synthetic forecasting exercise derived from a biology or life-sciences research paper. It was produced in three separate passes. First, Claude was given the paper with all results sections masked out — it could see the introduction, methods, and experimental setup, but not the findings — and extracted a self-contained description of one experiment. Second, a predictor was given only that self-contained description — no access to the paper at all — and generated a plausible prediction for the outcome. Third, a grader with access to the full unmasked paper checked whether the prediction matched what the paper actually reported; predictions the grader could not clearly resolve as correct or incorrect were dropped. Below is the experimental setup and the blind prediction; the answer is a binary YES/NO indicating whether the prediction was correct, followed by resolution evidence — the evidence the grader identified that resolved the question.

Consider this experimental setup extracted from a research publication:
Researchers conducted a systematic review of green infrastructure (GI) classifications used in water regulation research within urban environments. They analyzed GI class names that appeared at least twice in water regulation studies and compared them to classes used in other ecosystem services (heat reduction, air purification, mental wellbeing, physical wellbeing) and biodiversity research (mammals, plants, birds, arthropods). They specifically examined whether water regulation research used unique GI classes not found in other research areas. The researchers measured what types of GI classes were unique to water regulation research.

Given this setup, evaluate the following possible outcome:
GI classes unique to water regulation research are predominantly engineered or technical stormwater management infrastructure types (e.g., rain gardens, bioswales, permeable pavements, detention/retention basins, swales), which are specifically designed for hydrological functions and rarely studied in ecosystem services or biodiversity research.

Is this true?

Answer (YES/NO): YES